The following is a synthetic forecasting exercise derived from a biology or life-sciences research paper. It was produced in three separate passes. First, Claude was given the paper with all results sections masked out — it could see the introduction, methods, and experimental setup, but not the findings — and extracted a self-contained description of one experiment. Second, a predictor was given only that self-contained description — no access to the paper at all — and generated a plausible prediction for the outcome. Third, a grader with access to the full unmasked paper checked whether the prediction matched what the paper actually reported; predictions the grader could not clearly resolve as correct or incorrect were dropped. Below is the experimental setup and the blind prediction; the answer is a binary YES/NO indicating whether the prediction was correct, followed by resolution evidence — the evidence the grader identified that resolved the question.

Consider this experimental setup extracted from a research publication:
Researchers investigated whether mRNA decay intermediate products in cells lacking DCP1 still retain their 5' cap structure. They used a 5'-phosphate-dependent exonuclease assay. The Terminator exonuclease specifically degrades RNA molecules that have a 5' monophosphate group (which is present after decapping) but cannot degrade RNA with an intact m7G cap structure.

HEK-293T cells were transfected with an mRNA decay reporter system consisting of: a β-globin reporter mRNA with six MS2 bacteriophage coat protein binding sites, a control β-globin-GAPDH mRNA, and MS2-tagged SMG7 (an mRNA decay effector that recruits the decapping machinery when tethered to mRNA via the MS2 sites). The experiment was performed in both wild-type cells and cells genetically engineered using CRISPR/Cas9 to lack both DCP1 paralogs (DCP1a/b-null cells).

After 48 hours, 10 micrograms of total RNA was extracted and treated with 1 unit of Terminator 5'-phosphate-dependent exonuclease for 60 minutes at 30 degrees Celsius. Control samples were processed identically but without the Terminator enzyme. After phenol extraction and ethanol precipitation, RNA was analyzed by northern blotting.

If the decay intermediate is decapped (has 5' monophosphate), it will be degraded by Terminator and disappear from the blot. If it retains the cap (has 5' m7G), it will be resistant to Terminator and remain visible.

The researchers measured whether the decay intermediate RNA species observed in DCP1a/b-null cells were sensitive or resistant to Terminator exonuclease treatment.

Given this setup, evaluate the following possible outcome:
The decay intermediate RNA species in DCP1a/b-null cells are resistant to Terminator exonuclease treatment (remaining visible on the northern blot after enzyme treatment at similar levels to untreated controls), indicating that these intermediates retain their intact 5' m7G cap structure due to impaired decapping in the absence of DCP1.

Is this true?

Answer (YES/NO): YES